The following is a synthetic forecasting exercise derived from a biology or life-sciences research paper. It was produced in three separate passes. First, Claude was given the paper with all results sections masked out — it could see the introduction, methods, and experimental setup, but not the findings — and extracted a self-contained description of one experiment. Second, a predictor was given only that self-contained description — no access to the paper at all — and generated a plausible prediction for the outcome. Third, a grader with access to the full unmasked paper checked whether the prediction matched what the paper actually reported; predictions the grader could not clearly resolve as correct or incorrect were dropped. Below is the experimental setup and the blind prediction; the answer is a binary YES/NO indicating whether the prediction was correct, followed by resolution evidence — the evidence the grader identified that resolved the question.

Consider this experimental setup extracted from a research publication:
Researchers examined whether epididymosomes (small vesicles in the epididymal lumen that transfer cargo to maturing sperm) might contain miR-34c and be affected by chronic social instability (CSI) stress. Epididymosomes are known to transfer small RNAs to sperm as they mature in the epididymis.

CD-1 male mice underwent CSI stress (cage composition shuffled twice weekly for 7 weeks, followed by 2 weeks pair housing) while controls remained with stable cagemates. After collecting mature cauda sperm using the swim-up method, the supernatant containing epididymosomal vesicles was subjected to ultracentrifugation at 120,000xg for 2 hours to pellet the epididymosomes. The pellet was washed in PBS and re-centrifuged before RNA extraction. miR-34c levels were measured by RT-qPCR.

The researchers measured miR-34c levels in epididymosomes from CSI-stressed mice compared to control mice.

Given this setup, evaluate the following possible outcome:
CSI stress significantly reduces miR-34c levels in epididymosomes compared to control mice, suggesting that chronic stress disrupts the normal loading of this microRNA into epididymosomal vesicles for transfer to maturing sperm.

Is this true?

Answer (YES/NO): YES